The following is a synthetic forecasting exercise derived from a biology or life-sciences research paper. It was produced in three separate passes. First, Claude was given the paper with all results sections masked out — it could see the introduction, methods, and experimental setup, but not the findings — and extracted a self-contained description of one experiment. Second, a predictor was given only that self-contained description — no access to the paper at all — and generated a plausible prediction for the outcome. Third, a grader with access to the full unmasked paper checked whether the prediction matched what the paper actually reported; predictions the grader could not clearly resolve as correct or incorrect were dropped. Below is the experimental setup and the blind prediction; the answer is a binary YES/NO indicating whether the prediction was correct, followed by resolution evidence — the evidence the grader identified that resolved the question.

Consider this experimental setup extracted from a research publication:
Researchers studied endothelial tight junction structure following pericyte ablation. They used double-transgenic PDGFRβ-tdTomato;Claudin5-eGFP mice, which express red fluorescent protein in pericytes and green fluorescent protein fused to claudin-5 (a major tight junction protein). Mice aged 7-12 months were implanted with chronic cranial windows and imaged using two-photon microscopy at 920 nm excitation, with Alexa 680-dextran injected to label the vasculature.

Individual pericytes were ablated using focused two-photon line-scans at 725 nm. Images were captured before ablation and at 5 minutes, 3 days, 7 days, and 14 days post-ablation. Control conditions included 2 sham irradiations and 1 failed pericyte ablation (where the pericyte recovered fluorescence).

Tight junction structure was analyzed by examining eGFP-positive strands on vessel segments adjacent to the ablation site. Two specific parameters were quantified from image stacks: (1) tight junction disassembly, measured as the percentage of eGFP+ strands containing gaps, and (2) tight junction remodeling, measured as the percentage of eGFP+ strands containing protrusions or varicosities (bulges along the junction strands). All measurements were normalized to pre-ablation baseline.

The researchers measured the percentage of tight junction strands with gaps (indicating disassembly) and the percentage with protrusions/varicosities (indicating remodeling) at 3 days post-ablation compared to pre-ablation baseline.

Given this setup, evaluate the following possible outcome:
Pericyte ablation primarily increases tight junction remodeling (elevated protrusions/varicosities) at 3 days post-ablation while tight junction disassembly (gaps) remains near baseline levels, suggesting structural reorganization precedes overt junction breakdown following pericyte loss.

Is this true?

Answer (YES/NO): NO